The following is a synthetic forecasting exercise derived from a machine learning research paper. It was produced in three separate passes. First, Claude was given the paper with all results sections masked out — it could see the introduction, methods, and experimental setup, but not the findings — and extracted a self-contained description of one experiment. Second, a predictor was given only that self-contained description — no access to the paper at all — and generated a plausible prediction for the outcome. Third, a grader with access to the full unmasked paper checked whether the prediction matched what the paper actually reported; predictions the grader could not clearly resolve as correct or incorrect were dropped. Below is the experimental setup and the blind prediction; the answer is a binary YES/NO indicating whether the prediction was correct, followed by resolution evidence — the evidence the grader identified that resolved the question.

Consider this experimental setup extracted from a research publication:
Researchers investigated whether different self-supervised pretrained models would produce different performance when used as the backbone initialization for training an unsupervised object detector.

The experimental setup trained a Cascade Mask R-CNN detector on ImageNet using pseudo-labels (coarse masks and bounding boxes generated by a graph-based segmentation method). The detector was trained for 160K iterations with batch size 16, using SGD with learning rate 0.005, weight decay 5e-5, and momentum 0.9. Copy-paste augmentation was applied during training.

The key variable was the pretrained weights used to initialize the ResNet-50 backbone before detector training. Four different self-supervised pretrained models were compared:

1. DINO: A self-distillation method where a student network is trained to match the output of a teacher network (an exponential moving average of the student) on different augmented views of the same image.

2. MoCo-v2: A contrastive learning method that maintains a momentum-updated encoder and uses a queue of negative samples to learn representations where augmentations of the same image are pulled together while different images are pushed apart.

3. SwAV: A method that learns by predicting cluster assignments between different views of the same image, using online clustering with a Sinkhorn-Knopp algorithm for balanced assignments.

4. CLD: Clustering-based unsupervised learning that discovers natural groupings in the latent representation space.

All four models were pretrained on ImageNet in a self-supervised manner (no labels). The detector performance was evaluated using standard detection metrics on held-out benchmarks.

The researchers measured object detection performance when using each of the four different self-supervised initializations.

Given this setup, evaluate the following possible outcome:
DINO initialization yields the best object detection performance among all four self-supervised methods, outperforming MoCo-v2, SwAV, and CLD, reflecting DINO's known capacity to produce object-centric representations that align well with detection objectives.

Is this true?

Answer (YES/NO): NO